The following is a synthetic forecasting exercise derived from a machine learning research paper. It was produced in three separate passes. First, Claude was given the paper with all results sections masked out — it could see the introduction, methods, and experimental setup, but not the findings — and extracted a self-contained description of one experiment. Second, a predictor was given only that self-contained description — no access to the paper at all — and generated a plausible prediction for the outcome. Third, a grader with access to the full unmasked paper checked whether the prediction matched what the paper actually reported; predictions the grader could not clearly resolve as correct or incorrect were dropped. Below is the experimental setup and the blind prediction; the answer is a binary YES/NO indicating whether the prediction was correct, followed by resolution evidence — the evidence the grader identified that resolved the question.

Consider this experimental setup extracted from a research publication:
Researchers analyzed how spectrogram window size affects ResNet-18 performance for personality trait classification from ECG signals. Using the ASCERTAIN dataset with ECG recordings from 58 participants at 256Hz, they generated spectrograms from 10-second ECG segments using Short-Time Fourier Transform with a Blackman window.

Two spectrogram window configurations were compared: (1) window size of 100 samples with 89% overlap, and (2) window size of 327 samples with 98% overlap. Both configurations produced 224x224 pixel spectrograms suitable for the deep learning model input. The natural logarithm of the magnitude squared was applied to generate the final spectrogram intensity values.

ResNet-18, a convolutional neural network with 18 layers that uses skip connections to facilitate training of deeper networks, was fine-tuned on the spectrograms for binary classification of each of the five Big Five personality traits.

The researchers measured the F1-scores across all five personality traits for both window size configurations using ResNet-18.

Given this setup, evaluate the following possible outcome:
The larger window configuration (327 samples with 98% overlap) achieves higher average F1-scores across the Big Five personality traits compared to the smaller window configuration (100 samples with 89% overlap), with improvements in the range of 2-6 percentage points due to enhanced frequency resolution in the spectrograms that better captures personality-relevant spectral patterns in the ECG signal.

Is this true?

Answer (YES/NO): NO